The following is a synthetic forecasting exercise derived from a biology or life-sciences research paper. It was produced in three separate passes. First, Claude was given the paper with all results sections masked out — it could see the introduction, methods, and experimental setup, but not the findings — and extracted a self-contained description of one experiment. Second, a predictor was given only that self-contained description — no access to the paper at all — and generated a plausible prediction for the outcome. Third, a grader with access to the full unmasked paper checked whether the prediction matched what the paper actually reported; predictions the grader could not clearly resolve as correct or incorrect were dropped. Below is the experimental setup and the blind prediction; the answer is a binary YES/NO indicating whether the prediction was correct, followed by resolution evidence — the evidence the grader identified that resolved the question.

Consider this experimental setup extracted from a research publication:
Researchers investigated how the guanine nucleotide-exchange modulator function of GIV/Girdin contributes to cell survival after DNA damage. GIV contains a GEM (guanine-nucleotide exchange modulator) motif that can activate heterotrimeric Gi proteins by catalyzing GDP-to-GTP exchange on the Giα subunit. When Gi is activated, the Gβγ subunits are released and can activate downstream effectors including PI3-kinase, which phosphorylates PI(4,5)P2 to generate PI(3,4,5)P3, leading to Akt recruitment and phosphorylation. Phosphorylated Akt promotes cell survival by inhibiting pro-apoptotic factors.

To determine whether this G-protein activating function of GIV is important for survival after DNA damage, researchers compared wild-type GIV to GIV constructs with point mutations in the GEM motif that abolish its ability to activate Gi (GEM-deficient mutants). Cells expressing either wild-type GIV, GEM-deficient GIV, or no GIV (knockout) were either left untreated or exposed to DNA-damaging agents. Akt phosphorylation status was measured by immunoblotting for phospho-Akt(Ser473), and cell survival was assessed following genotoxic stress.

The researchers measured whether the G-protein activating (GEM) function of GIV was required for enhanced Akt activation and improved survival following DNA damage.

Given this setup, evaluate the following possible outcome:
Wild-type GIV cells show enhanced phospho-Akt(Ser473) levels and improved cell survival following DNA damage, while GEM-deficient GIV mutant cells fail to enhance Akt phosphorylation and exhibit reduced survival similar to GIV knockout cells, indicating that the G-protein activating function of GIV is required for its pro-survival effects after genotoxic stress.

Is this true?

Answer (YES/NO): NO